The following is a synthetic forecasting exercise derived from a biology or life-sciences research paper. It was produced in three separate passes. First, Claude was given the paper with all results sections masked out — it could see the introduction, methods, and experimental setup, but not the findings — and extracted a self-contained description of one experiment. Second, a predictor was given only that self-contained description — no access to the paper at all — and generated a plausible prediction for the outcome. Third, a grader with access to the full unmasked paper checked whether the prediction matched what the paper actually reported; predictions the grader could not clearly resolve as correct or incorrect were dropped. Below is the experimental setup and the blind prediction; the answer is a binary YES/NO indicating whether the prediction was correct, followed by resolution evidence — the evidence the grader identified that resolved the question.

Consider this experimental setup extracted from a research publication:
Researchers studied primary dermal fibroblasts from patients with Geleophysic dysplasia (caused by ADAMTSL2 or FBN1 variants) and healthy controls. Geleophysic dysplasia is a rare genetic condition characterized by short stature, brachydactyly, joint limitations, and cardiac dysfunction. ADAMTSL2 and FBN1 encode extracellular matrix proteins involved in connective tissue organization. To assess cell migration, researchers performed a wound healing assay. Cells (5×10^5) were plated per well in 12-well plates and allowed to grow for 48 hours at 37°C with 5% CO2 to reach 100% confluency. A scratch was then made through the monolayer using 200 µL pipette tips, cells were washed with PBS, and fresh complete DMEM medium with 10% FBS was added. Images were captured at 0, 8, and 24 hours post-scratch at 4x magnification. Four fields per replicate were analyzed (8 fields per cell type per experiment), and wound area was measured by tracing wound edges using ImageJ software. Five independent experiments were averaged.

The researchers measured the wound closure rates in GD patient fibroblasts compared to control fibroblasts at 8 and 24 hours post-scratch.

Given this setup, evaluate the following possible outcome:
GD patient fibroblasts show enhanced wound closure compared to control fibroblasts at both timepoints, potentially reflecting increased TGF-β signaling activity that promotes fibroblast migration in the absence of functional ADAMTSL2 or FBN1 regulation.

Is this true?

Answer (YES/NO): YES